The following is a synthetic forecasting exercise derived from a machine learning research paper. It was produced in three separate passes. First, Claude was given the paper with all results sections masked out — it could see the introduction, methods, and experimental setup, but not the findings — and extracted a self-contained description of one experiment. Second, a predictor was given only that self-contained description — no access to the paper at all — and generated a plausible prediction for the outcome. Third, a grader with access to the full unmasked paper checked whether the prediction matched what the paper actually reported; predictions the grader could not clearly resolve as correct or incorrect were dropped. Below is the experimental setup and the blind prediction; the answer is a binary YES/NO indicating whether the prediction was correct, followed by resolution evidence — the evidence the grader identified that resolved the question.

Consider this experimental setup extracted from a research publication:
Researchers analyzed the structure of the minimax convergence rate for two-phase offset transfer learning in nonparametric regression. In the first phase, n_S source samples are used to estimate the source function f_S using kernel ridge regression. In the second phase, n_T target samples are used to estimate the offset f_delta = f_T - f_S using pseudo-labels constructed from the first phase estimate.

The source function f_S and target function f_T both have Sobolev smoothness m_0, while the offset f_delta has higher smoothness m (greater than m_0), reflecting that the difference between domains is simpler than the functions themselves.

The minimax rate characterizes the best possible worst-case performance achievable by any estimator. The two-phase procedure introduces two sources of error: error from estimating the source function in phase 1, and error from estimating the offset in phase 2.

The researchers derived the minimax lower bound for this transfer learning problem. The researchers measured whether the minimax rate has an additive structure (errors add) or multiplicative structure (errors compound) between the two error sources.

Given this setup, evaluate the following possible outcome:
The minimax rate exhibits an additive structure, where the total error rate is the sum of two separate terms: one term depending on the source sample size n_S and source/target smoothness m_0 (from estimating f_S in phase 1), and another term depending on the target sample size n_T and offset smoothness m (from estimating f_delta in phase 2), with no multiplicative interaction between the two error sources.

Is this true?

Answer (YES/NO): YES